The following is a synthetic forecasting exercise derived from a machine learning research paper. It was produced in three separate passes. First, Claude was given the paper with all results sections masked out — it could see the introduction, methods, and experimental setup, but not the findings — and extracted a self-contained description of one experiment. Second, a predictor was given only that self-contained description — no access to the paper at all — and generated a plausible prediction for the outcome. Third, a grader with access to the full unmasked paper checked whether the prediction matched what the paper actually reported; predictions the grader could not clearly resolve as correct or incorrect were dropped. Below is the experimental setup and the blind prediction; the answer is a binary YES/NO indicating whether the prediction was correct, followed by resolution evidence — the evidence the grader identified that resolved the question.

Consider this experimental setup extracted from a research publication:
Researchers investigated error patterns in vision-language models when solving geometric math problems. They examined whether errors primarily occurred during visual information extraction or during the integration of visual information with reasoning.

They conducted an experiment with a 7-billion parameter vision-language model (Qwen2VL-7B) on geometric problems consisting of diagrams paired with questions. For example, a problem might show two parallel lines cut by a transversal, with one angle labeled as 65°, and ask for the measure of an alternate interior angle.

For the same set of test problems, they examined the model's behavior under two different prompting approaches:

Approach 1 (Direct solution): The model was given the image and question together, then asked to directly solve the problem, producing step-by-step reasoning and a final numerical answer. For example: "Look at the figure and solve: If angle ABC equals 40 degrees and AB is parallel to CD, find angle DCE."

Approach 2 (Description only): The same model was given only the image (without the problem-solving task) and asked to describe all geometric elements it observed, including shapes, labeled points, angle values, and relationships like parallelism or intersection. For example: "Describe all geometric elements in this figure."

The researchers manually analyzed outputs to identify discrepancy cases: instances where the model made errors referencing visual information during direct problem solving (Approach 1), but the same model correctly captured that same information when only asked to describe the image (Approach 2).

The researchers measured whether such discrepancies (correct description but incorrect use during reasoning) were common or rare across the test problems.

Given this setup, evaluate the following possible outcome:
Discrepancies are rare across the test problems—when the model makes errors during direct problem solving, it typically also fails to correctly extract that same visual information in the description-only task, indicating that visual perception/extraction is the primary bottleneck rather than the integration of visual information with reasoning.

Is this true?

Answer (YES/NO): NO